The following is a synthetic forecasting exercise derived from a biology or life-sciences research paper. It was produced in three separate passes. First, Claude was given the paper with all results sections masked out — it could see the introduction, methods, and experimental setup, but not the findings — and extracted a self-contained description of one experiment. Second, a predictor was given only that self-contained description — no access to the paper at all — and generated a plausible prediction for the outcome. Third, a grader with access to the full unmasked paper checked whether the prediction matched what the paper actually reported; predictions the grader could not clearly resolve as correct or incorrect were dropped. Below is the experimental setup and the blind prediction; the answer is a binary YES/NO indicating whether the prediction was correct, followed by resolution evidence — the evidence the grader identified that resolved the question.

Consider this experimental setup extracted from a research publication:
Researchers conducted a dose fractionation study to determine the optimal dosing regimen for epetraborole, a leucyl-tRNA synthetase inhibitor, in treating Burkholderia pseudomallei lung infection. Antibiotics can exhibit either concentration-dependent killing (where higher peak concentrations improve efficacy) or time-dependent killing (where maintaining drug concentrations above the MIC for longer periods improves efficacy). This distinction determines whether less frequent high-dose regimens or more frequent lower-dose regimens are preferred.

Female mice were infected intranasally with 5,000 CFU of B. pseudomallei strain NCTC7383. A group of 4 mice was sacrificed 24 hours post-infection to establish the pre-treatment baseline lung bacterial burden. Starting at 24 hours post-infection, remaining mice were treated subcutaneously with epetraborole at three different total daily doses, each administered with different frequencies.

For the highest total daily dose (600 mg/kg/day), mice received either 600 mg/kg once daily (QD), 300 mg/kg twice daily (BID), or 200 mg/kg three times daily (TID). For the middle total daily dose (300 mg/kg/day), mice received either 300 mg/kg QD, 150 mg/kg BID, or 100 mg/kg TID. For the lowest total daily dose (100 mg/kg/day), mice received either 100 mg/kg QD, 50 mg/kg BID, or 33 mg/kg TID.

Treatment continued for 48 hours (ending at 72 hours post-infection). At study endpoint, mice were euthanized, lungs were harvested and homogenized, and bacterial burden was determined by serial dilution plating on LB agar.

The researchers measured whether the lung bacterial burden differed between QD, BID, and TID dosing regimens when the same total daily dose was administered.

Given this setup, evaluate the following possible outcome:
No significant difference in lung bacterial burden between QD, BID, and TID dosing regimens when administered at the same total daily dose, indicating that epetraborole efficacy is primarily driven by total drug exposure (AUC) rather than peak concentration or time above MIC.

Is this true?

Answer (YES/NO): NO